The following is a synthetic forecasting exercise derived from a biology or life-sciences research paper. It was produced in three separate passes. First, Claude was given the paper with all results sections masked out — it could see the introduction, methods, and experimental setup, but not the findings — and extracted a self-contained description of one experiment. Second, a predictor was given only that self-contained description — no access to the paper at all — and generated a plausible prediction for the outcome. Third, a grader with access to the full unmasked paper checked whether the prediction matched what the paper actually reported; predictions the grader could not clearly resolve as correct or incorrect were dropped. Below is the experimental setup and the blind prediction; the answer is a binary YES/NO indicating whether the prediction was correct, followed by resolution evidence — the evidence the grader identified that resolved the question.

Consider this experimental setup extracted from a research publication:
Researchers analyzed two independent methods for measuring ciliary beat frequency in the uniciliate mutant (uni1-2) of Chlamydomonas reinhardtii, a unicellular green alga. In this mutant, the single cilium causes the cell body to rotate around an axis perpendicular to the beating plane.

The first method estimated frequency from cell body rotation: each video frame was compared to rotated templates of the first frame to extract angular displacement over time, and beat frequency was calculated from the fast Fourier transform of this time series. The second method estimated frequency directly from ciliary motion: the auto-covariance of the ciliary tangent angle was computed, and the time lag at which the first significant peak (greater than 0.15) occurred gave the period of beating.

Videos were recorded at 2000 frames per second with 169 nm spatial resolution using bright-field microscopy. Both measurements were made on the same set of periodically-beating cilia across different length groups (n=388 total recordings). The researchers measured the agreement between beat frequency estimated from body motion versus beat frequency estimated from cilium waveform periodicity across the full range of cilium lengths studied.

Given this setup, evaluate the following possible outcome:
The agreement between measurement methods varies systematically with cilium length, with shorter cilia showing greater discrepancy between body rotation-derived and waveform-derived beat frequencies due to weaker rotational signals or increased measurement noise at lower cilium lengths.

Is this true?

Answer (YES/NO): YES